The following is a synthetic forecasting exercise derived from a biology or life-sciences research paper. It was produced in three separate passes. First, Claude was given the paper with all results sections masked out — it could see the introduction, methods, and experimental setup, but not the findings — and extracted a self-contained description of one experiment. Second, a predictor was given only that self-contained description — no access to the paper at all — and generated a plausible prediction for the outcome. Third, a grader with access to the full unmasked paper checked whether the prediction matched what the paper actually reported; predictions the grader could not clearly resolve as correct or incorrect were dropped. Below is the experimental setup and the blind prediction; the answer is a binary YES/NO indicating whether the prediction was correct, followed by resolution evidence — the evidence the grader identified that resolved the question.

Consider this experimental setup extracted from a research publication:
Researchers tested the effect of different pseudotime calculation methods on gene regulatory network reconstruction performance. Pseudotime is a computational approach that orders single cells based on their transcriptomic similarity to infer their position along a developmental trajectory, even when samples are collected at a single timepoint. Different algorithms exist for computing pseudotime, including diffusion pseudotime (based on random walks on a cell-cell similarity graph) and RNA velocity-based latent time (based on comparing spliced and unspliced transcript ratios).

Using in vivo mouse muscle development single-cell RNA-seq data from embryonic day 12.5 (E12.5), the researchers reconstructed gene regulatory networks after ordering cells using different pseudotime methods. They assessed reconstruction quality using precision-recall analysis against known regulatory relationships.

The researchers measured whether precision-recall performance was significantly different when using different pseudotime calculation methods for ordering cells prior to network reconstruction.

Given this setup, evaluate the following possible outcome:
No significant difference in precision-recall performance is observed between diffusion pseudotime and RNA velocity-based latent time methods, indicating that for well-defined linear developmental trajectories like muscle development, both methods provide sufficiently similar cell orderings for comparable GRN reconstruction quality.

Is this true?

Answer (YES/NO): YES